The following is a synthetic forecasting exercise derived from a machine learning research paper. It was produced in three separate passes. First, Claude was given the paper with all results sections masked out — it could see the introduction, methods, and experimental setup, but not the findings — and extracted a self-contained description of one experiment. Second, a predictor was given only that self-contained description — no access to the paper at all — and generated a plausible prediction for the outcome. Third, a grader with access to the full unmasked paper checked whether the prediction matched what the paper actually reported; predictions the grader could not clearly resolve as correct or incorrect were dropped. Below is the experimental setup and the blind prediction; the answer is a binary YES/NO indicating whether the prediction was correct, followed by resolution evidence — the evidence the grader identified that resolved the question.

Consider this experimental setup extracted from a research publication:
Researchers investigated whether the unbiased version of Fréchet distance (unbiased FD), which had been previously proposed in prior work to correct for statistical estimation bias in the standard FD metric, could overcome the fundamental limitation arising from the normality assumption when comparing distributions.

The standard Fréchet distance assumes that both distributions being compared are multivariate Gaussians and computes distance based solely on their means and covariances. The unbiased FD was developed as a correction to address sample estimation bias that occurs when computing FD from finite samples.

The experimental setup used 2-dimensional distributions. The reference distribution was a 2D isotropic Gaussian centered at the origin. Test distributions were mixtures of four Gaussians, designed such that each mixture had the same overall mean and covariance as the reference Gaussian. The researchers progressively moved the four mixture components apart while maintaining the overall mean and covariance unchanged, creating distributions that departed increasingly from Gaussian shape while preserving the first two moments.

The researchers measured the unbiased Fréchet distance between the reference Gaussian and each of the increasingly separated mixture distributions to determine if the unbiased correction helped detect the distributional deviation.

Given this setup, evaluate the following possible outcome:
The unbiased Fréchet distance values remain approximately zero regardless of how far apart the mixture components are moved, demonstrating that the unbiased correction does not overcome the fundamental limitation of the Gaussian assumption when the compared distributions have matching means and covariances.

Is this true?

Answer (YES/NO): YES